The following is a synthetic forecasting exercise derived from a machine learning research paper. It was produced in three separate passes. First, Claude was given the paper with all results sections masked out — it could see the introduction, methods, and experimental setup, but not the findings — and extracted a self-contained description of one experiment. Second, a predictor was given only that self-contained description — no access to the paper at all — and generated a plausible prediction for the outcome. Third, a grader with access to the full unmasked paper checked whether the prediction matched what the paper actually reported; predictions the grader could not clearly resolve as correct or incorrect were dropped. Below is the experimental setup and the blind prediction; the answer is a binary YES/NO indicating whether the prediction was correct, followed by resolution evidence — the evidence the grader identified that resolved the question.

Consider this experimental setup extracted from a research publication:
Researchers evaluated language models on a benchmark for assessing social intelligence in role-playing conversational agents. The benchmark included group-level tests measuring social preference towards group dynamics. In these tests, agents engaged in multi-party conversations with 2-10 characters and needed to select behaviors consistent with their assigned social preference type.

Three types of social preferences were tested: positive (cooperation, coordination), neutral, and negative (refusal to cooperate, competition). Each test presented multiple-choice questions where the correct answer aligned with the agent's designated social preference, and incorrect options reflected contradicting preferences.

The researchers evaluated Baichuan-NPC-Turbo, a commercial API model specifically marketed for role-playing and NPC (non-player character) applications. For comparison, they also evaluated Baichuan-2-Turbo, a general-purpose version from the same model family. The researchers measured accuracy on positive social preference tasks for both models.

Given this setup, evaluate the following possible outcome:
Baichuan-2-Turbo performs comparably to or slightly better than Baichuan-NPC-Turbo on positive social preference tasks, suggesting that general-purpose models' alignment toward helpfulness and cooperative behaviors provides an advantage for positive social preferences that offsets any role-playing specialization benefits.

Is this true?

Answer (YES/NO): NO